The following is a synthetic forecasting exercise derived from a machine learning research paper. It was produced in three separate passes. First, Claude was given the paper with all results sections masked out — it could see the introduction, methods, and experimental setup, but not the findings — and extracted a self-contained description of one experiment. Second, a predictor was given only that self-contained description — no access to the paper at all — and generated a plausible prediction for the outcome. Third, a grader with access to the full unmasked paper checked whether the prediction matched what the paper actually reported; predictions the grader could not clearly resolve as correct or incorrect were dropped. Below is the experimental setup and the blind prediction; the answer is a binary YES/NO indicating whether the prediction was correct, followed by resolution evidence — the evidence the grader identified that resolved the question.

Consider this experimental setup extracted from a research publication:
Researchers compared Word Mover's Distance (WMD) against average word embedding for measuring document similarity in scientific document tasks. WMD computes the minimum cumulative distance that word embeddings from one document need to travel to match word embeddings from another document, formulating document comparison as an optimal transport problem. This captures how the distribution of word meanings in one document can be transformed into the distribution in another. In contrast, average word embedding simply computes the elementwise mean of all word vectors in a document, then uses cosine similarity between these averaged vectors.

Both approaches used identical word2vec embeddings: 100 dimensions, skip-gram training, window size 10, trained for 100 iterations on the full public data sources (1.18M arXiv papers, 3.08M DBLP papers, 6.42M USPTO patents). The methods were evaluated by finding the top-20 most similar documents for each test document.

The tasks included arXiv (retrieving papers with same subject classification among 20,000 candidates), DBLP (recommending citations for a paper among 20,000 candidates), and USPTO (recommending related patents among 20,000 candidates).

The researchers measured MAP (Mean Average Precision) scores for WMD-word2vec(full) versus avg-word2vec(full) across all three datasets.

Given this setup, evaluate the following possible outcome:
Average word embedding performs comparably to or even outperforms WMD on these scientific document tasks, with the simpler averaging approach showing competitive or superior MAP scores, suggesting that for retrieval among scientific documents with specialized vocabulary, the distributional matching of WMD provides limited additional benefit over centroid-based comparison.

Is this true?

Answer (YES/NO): NO